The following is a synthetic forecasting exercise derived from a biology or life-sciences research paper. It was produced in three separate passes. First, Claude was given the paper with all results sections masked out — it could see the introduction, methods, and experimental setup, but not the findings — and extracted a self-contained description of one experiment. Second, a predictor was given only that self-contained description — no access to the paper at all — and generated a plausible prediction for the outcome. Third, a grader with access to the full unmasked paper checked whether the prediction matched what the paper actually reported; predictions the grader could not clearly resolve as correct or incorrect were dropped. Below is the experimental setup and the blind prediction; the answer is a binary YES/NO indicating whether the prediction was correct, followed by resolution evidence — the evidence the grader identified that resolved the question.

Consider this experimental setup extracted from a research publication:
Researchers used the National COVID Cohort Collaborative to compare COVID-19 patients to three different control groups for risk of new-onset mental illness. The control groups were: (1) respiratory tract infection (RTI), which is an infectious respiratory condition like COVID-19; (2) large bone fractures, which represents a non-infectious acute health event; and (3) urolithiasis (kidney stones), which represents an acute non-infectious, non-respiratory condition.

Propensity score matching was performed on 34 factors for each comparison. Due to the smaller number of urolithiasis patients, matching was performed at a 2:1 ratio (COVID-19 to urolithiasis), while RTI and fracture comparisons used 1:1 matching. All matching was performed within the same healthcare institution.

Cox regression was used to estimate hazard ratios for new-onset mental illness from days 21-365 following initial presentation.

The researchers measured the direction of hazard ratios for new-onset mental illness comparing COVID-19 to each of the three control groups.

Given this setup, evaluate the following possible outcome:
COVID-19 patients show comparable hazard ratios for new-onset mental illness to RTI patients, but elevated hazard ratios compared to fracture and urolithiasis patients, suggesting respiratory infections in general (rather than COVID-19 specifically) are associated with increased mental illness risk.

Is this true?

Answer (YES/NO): NO